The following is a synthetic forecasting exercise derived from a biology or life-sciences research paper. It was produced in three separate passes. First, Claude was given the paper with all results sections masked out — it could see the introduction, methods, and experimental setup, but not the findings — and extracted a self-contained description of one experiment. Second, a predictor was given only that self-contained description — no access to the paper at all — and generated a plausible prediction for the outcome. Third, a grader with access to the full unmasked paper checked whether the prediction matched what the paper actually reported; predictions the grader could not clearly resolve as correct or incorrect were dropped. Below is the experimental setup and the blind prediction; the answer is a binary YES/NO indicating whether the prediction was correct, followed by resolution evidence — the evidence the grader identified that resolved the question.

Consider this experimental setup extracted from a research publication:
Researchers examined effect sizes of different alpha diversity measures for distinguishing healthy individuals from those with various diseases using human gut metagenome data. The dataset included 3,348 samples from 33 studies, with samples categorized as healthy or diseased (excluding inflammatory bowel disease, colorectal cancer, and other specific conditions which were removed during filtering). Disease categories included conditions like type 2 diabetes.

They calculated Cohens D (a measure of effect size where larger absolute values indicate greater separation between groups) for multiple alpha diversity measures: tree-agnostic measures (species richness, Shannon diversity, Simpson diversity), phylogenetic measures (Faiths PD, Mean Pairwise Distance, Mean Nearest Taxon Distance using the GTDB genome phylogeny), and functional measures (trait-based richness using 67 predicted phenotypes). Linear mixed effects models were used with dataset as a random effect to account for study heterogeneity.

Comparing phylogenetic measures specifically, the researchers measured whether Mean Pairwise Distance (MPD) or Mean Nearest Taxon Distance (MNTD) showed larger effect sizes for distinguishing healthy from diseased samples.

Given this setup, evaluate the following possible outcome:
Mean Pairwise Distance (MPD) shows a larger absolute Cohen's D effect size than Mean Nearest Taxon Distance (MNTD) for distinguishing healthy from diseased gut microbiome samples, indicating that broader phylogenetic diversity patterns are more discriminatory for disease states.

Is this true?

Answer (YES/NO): YES